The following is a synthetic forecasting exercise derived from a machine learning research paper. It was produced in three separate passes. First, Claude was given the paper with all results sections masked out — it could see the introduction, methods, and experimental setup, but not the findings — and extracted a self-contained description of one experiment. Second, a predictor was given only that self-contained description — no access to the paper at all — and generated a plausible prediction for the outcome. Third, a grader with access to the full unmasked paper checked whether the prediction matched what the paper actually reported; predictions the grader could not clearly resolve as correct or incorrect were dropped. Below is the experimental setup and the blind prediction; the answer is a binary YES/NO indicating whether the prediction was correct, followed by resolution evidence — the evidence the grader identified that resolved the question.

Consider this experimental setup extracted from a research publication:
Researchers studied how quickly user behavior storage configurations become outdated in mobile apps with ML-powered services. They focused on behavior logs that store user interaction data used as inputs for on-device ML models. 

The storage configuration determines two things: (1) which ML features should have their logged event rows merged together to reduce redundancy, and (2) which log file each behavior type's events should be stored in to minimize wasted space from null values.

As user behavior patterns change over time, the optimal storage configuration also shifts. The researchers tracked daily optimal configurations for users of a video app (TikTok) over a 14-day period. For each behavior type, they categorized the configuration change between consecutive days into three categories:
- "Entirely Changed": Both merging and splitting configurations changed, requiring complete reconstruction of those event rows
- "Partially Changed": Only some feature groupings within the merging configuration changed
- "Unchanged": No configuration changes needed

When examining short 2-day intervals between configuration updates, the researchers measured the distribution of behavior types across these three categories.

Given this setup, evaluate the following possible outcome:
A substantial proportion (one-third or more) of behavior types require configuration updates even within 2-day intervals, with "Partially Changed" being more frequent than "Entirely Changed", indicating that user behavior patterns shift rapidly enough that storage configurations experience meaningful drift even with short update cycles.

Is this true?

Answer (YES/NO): NO